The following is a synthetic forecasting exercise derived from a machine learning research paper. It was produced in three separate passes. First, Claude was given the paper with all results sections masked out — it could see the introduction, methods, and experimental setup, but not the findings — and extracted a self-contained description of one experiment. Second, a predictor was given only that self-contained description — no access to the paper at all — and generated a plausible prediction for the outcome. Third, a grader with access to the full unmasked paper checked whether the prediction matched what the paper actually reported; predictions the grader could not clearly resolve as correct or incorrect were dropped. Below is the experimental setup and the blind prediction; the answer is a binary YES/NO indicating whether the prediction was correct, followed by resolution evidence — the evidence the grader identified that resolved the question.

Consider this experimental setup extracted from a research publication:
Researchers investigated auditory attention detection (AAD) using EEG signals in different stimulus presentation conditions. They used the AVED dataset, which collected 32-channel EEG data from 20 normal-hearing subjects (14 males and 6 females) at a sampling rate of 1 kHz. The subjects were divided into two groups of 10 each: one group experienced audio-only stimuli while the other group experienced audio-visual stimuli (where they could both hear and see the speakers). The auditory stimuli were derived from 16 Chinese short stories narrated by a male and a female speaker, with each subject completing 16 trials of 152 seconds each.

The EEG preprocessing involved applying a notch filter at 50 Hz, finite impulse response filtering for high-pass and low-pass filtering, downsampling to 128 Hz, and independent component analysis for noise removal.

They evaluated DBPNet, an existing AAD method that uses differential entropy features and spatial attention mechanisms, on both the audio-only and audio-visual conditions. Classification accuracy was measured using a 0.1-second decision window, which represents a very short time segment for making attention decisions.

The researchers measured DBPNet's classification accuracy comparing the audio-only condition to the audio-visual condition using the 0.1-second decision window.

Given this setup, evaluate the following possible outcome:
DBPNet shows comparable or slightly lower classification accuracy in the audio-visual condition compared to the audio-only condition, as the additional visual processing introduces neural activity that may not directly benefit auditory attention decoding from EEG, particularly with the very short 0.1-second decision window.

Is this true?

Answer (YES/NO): NO